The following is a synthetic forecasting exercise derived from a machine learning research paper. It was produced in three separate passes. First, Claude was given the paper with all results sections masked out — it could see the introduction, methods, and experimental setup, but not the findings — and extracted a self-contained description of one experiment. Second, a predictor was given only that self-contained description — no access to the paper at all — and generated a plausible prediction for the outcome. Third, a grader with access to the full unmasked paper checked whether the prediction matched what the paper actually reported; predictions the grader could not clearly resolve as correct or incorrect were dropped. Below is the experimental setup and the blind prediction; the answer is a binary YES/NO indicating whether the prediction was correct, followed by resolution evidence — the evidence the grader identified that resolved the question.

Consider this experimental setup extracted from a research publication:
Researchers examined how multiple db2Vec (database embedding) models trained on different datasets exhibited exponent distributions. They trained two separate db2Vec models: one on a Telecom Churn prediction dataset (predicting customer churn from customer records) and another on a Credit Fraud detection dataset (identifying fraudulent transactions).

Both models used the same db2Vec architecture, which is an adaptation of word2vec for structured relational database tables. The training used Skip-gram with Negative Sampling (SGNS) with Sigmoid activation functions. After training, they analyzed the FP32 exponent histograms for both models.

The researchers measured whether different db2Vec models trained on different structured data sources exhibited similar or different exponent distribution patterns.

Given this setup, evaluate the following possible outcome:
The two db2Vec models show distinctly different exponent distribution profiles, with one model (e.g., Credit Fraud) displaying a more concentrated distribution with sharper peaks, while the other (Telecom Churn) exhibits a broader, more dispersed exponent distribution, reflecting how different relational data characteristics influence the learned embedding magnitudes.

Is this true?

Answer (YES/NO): NO